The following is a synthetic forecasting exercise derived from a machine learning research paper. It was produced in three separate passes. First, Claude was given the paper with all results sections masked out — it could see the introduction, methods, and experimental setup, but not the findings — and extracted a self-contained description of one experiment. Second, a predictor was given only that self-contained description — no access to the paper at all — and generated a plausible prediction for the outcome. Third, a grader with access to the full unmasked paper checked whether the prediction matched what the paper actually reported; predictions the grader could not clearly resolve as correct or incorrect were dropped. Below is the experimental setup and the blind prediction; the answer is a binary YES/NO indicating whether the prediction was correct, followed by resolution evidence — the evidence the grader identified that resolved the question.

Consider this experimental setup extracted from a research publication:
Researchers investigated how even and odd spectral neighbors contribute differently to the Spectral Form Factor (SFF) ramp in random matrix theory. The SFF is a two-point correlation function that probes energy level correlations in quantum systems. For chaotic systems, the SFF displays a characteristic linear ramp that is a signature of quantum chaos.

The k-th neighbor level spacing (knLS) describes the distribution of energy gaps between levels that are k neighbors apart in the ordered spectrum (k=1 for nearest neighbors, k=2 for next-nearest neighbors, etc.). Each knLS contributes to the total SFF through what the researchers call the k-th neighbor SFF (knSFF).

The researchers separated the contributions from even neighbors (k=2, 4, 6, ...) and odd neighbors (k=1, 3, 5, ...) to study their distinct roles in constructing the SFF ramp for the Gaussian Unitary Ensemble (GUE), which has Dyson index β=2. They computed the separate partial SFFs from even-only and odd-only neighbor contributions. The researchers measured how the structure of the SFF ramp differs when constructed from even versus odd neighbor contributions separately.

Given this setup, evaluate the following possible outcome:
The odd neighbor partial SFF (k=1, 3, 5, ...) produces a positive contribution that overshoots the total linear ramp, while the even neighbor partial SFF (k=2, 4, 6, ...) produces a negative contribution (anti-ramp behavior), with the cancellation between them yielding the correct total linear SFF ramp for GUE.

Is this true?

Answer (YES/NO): NO